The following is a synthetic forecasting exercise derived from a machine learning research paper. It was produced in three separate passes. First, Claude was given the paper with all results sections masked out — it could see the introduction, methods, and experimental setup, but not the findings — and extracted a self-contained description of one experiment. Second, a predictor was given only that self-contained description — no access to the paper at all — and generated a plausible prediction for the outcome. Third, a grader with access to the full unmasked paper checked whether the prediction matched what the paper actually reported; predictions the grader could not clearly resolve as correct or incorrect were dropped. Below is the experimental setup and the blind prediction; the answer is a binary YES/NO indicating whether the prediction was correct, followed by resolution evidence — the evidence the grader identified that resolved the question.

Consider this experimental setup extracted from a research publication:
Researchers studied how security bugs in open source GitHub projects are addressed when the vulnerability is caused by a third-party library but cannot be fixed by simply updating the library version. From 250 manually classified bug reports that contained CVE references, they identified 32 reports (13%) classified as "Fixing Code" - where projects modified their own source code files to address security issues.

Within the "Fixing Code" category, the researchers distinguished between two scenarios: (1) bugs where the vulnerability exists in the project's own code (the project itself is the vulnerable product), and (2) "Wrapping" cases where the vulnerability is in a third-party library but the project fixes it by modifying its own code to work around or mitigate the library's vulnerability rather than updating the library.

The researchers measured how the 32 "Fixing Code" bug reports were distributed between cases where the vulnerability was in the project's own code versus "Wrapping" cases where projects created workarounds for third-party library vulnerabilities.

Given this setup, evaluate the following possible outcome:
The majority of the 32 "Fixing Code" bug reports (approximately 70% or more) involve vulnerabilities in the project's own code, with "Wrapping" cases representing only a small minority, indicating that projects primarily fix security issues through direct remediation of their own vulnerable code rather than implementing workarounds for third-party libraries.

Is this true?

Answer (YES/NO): NO